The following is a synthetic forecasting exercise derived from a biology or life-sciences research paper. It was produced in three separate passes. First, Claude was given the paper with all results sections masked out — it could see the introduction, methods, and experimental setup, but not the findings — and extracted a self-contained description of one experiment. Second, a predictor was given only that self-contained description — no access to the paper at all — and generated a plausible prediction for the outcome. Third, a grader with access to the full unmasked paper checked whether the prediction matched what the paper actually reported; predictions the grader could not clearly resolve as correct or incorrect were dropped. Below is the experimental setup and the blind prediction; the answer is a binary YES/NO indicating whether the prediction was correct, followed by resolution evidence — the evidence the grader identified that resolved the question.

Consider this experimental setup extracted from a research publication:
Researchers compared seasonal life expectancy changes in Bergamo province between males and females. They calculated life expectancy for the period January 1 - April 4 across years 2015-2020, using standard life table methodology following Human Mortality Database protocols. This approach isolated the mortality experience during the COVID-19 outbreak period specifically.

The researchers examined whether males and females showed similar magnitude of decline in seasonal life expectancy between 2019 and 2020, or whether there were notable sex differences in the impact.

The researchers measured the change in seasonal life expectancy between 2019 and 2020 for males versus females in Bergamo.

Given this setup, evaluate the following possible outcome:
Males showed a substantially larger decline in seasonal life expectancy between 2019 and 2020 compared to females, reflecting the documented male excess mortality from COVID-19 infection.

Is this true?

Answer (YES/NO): YES